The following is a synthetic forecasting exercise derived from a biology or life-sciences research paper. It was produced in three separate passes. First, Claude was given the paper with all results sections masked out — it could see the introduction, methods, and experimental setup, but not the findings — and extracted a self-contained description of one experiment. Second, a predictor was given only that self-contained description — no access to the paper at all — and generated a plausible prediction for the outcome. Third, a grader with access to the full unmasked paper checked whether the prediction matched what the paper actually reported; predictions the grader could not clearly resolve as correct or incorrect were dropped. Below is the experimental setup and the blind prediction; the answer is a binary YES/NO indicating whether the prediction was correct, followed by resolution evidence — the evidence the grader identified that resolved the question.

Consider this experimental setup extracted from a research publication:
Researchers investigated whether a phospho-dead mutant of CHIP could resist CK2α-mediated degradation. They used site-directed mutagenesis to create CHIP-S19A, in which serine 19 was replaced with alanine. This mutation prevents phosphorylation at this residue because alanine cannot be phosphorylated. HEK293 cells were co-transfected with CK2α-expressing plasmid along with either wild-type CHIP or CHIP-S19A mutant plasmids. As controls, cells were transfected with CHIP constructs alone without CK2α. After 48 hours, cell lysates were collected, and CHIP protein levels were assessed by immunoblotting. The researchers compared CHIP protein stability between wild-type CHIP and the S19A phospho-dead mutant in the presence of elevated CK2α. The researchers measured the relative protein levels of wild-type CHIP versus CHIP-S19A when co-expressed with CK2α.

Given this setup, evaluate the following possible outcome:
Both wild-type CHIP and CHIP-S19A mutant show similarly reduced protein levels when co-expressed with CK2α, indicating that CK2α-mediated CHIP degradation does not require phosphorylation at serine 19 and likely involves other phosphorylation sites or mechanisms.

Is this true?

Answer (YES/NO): NO